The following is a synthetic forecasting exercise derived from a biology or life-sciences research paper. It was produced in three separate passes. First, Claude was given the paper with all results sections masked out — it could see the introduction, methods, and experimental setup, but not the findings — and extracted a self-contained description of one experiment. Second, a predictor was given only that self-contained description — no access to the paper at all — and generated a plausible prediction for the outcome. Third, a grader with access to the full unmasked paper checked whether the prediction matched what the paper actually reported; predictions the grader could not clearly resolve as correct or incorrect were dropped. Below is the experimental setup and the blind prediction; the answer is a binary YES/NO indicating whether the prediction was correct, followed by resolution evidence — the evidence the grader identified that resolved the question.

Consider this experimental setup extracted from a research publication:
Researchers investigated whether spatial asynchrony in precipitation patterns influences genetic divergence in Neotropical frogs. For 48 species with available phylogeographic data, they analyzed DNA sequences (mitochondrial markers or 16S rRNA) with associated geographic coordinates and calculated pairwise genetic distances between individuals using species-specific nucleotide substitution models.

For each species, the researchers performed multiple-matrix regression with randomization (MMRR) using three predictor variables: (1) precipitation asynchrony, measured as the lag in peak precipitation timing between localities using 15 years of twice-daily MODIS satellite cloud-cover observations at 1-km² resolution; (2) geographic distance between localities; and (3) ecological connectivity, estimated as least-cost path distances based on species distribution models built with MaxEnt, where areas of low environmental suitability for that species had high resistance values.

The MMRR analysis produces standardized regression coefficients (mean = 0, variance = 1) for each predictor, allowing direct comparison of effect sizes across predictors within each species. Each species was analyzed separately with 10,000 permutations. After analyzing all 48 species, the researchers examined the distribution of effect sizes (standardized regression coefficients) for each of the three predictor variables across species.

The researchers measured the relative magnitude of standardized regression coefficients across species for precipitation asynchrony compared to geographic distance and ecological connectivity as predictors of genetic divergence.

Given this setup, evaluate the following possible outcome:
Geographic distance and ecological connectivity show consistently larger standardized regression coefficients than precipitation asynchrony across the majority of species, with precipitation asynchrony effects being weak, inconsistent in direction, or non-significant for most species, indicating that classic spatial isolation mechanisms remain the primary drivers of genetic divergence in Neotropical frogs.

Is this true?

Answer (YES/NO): YES